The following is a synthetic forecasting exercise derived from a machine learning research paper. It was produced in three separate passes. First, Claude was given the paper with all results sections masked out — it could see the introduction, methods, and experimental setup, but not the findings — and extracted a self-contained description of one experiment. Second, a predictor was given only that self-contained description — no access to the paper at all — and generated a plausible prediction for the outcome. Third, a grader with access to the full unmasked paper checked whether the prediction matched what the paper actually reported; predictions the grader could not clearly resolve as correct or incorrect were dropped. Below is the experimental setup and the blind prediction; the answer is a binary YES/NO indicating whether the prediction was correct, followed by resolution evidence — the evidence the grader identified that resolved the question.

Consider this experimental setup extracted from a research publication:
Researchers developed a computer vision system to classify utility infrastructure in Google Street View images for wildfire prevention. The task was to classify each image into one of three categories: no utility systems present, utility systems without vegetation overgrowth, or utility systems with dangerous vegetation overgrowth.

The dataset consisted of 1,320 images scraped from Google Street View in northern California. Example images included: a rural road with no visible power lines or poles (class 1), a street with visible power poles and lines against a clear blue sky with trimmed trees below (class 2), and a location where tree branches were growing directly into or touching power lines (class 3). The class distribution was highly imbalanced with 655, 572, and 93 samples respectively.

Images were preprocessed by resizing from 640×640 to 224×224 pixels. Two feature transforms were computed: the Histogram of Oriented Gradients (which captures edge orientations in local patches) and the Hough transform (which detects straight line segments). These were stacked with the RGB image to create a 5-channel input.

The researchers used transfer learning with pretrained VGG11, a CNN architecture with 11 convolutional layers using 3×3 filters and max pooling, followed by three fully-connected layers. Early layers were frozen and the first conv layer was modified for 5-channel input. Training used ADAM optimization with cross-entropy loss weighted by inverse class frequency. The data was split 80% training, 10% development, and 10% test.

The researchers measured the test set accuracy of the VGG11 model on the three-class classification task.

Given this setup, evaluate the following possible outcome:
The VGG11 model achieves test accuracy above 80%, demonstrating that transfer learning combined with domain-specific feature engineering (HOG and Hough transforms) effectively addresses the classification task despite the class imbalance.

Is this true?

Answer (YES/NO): YES